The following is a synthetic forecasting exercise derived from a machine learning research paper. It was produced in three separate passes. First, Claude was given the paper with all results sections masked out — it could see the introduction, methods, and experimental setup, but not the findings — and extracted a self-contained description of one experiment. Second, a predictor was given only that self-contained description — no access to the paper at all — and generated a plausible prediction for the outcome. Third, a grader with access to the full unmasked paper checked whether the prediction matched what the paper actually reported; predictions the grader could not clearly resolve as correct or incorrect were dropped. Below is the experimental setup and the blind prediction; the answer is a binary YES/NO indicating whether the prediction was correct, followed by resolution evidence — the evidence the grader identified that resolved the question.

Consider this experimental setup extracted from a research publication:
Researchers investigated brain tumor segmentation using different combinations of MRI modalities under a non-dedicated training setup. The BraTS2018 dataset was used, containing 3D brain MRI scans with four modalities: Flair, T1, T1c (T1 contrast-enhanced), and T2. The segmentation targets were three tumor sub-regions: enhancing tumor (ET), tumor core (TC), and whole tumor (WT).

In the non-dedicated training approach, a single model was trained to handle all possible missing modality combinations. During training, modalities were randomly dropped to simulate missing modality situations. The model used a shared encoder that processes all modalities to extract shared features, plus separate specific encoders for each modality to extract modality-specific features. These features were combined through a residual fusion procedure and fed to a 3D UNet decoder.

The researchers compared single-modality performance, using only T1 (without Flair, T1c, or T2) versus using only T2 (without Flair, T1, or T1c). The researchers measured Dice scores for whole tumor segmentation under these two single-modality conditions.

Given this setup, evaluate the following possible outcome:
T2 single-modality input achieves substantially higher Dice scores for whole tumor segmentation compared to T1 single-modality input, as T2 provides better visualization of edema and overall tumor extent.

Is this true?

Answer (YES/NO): YES